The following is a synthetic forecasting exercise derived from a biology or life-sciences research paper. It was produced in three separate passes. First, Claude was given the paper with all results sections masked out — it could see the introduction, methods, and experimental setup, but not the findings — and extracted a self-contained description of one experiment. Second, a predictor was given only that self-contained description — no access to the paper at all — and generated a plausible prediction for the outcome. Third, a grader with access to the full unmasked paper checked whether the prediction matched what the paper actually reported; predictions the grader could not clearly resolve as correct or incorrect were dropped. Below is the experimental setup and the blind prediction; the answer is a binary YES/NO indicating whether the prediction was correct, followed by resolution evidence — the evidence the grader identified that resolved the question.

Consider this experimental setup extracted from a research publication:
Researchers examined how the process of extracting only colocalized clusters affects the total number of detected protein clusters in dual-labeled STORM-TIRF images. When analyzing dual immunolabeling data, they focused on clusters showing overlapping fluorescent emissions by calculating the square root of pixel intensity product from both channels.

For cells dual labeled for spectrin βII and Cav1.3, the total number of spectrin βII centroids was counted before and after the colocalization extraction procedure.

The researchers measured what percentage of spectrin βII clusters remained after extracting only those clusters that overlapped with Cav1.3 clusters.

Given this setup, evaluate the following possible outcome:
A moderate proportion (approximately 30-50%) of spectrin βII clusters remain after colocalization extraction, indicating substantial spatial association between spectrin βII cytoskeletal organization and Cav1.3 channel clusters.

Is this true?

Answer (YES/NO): YES